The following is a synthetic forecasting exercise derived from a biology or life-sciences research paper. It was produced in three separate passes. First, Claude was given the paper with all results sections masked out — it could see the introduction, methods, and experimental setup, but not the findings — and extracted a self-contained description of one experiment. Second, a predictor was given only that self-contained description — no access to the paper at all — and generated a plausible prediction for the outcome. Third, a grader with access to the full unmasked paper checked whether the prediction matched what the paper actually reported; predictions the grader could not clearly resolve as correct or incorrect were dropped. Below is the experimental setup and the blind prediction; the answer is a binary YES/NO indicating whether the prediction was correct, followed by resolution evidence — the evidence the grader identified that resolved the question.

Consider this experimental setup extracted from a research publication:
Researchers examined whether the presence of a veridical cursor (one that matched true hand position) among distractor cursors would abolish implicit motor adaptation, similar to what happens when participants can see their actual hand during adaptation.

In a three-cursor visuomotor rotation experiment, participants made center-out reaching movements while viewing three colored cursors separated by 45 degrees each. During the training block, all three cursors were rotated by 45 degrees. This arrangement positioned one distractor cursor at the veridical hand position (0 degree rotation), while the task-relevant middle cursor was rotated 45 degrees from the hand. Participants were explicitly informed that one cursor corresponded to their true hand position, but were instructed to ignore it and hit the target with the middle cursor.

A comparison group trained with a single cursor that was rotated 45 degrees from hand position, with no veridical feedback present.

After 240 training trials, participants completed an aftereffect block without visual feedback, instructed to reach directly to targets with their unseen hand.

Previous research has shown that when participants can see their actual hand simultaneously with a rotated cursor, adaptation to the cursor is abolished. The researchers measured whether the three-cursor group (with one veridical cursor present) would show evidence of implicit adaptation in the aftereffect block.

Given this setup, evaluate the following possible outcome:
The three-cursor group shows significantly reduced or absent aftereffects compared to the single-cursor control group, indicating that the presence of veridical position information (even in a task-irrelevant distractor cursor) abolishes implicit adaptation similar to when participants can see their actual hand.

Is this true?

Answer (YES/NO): NO